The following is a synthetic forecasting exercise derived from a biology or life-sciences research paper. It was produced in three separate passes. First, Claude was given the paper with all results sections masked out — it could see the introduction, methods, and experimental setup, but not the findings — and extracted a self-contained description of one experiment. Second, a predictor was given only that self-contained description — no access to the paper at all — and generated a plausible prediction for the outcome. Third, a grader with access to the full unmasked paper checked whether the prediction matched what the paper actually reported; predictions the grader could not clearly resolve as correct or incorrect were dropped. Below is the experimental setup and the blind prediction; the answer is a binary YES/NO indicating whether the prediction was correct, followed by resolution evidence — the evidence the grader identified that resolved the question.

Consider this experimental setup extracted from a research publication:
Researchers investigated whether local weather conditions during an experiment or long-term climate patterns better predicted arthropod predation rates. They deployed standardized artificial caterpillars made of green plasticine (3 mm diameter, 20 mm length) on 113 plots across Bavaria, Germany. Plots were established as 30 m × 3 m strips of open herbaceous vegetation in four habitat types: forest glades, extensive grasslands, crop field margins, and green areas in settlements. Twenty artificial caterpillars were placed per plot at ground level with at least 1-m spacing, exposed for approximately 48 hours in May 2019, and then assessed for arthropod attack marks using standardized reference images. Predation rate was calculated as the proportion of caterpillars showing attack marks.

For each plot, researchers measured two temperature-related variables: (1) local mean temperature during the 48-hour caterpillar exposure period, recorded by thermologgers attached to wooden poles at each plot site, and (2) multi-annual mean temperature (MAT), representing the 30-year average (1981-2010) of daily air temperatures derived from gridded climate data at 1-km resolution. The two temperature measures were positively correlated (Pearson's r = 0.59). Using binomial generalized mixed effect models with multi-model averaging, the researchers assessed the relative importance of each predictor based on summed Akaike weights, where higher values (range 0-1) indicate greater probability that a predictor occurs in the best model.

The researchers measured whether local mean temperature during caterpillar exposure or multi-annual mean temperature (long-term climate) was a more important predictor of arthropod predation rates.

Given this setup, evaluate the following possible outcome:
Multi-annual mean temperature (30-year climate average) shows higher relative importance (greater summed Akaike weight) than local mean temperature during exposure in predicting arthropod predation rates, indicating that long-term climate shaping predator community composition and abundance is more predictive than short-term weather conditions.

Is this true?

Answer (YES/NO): NO